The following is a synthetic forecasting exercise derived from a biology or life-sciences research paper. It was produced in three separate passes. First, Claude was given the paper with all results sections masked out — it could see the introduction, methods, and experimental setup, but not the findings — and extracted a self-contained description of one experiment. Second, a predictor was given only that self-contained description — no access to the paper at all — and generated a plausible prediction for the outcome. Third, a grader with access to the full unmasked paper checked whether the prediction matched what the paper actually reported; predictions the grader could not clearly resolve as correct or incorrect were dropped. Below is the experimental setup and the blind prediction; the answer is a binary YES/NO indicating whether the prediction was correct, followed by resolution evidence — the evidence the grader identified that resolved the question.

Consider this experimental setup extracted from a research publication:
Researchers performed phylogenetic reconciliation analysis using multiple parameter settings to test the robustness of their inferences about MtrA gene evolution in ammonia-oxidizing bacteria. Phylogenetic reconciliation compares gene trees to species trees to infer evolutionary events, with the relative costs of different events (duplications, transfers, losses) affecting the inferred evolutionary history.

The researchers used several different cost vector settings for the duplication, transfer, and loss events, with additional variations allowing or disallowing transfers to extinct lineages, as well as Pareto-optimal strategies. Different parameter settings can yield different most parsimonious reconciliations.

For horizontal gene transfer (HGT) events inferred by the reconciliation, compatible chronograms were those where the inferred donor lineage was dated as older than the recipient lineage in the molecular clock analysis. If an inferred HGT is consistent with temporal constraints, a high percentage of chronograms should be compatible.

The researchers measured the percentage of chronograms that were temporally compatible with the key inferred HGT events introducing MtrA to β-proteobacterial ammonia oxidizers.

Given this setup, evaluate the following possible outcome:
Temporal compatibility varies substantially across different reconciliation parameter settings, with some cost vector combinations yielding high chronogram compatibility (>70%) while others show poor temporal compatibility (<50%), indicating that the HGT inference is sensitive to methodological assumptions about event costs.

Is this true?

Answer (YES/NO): NO